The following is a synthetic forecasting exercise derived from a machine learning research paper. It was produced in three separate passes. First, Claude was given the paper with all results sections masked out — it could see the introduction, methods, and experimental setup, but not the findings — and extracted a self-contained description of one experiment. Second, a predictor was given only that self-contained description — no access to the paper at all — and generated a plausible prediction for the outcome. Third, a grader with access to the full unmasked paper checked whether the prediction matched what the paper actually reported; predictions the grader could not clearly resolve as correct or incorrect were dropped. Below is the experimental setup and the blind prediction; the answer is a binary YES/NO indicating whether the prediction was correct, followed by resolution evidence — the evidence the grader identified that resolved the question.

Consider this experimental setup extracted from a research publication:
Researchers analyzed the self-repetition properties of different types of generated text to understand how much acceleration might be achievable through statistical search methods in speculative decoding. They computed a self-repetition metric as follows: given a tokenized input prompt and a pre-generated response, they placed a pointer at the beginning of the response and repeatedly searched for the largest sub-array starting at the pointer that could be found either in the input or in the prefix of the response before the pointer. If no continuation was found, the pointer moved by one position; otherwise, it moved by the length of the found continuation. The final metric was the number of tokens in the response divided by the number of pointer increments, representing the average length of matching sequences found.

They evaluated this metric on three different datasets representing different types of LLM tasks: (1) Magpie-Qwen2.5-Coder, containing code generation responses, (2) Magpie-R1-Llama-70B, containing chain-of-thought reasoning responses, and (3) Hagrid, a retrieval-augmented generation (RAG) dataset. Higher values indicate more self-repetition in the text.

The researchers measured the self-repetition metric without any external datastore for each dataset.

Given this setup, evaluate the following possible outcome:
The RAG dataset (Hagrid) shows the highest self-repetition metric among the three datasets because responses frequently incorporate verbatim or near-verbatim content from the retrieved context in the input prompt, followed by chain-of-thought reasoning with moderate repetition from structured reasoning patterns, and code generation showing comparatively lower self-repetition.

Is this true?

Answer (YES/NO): YES